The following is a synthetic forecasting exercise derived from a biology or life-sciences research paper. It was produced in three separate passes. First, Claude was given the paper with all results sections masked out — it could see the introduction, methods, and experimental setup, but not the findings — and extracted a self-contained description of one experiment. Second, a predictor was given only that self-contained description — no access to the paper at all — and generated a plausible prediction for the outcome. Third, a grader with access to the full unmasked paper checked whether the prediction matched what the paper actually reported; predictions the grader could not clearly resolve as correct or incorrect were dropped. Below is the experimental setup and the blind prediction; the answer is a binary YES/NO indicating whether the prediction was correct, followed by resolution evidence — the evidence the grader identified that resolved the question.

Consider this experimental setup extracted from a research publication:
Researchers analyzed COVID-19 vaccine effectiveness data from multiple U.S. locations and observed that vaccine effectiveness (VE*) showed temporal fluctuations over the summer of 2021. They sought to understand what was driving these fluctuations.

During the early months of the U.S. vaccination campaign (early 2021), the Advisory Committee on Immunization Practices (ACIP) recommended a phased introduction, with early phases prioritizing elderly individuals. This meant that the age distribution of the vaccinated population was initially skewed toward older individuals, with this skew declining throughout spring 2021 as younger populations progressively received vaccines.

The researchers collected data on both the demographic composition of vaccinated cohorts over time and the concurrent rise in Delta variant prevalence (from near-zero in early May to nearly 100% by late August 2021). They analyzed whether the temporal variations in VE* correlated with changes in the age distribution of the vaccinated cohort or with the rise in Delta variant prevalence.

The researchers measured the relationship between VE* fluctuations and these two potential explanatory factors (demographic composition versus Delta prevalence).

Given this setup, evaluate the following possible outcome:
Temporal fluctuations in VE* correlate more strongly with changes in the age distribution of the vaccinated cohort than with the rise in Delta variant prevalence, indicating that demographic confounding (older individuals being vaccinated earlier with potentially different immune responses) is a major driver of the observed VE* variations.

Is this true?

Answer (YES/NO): YES